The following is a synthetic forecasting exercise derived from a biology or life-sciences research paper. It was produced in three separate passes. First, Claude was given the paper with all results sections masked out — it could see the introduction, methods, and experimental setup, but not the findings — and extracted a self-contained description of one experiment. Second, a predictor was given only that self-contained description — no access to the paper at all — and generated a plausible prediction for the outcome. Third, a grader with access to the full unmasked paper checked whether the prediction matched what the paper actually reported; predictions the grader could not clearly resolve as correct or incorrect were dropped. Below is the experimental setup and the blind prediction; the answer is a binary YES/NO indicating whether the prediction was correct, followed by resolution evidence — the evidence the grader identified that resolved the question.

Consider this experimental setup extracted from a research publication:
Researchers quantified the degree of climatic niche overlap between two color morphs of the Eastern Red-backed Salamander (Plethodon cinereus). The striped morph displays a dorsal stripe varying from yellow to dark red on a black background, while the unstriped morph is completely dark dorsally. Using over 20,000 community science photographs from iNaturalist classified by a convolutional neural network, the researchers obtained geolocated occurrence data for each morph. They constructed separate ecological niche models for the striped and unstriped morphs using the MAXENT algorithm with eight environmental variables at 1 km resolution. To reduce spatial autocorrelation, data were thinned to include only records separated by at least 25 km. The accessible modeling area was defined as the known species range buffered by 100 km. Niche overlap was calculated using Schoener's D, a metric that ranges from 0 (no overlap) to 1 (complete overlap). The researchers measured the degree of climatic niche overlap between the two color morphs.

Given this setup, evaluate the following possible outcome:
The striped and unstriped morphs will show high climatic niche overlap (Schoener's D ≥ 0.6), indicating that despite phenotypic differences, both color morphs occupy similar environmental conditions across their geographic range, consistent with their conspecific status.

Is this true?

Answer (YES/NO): YES